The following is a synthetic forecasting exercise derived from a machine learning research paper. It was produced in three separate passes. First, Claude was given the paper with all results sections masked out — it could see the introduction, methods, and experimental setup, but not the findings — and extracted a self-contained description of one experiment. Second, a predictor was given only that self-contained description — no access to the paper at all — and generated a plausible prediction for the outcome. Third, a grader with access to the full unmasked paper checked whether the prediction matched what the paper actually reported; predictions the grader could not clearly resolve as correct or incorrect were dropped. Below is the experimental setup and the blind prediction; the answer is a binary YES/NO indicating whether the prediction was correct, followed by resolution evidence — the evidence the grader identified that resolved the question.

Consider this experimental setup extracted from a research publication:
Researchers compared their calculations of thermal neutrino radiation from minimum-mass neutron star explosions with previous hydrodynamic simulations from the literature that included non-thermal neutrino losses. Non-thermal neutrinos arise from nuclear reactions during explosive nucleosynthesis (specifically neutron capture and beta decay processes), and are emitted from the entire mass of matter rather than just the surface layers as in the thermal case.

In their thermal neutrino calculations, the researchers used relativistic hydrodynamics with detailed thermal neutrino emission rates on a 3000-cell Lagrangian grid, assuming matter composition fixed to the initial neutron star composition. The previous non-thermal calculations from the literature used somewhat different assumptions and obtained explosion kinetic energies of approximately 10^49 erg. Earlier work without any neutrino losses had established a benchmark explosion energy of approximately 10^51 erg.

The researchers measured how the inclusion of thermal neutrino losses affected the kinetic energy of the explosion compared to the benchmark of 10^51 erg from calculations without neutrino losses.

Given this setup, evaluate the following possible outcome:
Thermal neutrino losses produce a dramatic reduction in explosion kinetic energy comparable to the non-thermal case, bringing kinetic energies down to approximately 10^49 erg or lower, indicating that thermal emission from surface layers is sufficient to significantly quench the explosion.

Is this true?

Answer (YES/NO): NO